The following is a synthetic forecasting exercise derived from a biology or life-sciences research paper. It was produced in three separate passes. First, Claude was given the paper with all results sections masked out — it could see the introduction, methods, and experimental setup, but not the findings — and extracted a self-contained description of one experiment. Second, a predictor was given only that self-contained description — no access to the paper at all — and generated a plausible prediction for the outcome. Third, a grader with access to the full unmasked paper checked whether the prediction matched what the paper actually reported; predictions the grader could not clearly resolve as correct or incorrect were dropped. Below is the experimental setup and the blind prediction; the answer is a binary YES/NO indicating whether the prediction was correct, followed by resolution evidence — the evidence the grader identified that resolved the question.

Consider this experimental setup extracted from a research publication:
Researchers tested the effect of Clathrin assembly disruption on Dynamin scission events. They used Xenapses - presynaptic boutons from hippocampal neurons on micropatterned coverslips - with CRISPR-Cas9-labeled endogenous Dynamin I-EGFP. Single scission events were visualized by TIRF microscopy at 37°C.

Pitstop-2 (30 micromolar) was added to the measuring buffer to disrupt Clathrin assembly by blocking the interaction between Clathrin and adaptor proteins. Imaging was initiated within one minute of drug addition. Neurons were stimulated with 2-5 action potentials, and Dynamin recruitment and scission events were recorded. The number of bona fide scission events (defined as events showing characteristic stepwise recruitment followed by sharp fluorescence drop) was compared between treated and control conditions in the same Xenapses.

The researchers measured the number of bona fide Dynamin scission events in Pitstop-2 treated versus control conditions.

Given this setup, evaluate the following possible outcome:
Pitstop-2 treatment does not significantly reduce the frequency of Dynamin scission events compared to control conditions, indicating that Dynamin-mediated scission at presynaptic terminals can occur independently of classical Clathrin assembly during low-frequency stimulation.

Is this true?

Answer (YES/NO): NO